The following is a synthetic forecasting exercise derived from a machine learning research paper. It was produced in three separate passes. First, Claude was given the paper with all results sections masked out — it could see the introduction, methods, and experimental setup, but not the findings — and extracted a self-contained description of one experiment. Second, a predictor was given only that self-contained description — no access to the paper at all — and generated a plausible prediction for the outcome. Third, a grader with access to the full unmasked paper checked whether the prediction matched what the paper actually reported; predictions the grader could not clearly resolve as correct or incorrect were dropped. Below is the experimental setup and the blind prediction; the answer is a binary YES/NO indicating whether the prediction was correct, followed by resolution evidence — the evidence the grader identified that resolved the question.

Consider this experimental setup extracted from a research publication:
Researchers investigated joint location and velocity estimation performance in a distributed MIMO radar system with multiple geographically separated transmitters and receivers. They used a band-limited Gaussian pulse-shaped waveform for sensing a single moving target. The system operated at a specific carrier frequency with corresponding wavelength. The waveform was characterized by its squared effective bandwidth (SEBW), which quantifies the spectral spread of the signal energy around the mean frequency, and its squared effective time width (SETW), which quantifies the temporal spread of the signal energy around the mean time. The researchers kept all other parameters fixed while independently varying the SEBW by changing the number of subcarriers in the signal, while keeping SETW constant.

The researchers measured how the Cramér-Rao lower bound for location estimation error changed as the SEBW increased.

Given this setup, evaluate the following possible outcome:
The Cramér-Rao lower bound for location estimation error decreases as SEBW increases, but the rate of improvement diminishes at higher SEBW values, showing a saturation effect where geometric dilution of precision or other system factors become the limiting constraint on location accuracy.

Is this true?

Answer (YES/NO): NO